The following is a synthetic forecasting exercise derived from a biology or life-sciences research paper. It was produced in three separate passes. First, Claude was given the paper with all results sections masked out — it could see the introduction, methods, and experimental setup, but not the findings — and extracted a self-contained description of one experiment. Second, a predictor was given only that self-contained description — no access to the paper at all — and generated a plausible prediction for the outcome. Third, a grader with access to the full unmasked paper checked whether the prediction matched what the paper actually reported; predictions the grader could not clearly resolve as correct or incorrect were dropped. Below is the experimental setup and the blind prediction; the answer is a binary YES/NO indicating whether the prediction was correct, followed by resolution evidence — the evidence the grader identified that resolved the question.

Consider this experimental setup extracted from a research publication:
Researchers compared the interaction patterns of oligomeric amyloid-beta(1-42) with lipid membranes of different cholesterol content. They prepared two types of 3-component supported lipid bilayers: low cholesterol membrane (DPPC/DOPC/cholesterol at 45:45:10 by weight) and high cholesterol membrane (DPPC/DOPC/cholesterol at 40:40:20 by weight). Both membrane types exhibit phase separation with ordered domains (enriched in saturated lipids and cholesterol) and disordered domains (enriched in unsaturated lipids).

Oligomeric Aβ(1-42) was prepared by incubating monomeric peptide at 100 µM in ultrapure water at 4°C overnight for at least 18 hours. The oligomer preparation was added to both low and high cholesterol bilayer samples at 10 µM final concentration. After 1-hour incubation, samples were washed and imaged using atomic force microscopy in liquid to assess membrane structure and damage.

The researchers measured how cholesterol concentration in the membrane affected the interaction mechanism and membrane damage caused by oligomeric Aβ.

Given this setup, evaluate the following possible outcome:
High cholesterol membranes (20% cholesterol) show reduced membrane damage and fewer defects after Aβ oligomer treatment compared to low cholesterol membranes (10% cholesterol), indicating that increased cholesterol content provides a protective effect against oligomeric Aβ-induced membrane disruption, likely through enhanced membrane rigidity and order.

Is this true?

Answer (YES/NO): NO